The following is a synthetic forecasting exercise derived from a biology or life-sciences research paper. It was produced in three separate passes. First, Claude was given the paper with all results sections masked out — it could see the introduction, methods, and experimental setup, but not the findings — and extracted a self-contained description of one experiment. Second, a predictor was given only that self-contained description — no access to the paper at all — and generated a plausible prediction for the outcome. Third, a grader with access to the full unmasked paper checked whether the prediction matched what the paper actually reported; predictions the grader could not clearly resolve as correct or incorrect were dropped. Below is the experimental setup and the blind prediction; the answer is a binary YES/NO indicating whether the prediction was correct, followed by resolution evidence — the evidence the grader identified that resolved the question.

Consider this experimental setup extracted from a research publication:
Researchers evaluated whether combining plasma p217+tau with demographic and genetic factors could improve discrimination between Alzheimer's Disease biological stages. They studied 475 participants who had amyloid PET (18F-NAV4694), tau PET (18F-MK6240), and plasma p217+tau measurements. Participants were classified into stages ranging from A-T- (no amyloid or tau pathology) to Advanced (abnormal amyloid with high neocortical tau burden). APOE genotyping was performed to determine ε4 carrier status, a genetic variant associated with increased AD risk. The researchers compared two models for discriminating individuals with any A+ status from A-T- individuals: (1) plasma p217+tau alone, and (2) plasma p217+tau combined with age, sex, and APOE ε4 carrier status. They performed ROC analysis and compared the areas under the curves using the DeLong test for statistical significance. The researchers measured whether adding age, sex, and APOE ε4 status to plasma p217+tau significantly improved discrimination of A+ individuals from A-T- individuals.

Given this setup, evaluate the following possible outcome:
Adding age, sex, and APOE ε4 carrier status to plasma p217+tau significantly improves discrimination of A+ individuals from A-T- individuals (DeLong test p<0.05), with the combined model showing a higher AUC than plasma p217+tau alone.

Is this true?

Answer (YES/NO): YES